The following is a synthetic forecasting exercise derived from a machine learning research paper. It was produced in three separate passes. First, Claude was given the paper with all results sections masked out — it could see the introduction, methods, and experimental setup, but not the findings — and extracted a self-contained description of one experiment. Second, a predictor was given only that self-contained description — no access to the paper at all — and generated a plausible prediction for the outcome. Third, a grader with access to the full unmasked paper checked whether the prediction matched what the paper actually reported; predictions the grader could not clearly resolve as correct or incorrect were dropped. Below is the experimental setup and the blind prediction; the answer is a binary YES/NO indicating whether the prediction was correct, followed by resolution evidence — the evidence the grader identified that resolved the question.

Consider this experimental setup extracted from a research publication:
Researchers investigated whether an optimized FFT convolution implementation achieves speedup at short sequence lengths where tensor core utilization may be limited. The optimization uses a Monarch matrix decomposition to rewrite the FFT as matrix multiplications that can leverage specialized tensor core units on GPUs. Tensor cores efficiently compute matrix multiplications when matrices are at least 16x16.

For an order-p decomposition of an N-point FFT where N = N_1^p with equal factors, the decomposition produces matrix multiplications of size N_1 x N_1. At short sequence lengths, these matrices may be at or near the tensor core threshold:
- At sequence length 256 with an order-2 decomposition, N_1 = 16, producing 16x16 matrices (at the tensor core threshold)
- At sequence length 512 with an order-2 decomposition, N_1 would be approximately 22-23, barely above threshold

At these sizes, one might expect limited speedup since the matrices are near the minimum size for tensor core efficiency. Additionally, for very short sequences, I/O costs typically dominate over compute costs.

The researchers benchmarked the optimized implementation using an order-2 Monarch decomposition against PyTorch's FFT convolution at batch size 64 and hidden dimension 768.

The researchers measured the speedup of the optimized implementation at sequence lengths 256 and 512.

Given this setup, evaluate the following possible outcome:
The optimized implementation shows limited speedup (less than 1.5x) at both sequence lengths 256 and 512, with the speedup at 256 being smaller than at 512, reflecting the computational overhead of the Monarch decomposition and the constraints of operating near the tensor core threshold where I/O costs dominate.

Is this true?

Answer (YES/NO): NO